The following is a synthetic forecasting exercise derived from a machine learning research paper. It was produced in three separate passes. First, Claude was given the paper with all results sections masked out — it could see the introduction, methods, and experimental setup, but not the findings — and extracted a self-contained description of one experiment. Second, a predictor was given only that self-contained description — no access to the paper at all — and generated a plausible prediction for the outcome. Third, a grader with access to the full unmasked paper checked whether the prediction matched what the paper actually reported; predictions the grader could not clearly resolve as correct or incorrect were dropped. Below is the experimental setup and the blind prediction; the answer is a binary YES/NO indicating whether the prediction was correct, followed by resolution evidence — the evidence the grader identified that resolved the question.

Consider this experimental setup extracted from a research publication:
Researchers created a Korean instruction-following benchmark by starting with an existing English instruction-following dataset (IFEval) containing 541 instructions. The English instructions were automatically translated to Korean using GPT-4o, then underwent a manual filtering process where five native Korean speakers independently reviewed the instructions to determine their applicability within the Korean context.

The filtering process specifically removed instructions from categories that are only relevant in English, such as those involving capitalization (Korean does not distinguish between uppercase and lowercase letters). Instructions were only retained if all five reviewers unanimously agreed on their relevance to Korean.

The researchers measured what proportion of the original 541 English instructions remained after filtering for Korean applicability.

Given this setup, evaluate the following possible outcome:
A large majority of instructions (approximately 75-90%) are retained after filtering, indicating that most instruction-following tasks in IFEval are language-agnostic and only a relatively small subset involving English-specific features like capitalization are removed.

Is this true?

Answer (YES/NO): YES